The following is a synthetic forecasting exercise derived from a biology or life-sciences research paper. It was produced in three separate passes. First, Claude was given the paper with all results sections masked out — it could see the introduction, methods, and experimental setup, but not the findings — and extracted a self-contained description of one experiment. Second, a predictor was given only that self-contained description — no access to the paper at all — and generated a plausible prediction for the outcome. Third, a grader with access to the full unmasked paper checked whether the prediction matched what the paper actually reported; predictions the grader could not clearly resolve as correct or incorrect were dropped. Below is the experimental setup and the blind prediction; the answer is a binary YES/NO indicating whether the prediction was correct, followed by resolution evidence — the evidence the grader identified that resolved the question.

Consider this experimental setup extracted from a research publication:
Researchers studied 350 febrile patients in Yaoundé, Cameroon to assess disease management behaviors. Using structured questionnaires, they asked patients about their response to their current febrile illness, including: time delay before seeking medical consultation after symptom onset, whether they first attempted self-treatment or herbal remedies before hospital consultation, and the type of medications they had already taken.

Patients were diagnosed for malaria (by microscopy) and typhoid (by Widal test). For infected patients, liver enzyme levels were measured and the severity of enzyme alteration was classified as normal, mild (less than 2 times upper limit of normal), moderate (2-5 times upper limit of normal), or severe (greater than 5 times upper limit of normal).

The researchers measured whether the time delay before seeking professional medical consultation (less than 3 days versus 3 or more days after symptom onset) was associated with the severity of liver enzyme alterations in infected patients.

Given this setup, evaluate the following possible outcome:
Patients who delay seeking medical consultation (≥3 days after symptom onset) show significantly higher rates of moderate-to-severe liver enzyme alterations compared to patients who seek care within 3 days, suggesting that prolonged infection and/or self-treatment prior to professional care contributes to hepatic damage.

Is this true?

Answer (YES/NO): NO